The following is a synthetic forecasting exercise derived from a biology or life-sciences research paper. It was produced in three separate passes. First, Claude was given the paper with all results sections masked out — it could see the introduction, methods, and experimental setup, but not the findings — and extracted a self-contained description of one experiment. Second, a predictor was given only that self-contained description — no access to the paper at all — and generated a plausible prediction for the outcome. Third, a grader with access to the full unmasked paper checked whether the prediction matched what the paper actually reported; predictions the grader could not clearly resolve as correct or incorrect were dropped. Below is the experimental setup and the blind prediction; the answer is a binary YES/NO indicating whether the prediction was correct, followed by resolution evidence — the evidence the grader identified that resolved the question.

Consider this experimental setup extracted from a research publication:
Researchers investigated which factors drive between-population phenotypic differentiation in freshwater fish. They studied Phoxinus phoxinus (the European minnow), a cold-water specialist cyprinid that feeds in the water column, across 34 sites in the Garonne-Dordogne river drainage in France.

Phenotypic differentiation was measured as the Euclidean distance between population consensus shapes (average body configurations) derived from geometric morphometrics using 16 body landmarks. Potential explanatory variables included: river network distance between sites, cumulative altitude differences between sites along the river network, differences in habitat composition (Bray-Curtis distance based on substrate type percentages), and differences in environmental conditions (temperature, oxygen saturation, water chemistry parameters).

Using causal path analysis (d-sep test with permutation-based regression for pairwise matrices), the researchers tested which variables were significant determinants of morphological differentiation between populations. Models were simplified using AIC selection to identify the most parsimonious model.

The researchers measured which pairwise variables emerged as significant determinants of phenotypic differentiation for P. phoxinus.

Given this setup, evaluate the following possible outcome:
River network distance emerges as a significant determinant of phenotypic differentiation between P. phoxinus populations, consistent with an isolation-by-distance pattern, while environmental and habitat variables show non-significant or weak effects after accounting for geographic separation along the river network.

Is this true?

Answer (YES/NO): NO